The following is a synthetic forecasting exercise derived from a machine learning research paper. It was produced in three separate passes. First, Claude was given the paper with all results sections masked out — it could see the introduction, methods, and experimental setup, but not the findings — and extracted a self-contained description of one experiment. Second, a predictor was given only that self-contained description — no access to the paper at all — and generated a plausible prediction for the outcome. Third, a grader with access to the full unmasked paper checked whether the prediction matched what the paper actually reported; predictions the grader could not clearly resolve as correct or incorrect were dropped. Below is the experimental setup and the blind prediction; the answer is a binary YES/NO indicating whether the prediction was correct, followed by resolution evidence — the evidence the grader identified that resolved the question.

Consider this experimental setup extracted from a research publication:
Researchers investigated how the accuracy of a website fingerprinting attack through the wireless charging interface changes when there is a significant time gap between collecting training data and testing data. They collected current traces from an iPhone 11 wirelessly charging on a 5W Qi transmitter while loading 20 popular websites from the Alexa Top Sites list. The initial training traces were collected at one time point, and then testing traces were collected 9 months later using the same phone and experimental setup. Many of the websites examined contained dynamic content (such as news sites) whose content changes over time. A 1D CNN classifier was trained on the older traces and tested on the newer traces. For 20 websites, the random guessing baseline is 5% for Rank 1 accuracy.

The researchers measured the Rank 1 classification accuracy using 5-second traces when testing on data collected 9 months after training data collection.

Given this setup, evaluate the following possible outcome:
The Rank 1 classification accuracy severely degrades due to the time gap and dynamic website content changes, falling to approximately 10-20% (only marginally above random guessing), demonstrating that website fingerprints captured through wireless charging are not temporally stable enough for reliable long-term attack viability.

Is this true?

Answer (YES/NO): NO